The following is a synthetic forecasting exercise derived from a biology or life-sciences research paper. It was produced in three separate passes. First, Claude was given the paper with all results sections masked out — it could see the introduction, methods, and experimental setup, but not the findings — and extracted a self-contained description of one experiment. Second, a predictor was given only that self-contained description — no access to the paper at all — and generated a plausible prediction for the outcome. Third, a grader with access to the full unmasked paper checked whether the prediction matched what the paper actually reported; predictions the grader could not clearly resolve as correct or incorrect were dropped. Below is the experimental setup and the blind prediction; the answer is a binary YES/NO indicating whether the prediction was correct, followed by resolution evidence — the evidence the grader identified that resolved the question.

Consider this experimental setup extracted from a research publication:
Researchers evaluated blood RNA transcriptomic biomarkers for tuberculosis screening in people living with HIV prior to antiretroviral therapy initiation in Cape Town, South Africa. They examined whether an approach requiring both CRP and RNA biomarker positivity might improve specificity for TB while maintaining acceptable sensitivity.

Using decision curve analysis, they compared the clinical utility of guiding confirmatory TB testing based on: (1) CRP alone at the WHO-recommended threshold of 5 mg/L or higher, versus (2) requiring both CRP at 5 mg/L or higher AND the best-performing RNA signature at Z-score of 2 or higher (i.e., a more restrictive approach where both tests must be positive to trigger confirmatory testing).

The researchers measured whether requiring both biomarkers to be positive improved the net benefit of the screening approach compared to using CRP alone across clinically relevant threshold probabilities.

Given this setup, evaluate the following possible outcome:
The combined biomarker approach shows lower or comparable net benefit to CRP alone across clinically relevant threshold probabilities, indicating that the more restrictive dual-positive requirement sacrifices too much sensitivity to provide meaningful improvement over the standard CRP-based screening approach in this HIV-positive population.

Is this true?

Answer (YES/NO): NO